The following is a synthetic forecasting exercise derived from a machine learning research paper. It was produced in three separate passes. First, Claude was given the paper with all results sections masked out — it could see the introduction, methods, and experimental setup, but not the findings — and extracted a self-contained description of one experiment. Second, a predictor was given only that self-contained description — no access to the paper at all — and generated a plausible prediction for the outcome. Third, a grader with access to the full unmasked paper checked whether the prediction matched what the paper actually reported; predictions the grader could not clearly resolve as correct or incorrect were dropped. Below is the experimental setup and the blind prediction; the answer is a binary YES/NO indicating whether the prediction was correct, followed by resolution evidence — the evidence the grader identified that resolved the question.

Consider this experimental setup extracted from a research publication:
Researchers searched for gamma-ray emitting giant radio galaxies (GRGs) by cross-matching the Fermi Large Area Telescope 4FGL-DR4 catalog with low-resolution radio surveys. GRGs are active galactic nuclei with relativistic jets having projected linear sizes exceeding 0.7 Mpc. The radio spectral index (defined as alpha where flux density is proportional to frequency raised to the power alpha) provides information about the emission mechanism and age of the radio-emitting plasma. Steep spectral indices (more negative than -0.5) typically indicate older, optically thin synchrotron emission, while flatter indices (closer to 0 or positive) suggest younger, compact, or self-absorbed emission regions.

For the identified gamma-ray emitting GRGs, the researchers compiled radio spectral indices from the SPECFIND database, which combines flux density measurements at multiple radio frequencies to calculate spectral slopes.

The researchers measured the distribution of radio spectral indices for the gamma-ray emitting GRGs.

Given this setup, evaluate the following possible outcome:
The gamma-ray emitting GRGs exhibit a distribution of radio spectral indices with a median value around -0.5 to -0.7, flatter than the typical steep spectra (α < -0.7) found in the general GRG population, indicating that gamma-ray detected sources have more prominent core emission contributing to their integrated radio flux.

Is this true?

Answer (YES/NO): NO